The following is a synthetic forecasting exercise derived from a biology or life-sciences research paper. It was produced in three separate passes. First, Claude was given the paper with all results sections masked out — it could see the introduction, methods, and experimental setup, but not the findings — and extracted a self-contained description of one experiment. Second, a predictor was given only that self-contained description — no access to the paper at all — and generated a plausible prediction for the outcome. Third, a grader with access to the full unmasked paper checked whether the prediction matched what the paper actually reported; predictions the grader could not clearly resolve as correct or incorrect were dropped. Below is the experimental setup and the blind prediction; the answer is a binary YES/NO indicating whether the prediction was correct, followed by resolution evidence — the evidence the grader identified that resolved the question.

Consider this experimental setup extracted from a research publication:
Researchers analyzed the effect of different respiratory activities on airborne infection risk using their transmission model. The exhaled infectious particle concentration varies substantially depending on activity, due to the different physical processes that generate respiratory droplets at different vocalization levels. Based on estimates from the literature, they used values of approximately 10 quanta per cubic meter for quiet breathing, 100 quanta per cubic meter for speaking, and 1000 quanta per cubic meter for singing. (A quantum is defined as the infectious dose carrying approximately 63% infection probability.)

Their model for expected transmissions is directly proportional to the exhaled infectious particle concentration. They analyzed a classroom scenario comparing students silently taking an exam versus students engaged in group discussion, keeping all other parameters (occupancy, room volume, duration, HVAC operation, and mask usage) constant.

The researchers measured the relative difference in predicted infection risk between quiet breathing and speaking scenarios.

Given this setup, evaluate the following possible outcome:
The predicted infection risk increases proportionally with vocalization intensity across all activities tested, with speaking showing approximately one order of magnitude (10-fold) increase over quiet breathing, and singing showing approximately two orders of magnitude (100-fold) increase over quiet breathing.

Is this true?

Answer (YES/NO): YES